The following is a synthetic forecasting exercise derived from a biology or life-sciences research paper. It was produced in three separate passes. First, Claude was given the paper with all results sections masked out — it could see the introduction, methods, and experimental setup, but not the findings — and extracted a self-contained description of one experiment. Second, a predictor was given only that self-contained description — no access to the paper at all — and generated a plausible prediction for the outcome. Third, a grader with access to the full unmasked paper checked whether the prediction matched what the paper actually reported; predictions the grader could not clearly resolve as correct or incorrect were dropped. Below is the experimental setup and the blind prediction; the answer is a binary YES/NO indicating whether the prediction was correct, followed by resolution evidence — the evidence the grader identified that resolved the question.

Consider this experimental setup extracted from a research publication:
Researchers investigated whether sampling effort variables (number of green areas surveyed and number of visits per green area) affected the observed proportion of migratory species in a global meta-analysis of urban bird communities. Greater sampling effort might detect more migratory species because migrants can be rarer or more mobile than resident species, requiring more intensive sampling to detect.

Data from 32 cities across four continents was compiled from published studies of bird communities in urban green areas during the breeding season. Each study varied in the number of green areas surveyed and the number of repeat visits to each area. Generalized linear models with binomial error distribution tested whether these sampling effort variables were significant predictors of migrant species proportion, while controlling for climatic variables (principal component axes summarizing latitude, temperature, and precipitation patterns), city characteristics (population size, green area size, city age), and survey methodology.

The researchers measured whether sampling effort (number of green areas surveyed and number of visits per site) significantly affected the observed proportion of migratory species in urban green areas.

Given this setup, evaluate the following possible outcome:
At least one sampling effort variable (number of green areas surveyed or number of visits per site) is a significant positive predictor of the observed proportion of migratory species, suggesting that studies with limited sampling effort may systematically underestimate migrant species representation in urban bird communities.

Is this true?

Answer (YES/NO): YES